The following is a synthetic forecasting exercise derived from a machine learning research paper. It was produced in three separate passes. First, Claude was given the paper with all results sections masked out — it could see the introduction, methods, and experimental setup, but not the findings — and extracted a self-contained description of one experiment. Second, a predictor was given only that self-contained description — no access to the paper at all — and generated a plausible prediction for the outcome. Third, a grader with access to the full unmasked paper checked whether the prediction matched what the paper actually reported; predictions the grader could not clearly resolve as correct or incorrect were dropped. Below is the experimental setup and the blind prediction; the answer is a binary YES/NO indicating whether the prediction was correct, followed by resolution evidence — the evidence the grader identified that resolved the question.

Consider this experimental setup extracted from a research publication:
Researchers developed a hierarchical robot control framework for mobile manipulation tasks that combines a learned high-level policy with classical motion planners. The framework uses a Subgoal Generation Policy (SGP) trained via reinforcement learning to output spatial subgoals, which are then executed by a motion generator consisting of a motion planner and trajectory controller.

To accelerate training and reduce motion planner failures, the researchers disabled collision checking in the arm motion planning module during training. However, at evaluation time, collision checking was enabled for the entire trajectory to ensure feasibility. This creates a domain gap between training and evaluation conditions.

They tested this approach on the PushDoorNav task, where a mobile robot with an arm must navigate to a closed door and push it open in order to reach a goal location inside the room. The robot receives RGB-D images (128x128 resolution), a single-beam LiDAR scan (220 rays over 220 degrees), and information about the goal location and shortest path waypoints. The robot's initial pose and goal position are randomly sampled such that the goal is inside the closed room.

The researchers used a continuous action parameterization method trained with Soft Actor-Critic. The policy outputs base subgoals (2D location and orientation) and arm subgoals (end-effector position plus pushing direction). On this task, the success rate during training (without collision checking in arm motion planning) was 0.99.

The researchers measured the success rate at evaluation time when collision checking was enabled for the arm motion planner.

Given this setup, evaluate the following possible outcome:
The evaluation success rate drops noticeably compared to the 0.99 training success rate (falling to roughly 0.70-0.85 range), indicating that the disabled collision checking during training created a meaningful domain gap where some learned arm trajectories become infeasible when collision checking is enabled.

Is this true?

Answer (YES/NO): NO